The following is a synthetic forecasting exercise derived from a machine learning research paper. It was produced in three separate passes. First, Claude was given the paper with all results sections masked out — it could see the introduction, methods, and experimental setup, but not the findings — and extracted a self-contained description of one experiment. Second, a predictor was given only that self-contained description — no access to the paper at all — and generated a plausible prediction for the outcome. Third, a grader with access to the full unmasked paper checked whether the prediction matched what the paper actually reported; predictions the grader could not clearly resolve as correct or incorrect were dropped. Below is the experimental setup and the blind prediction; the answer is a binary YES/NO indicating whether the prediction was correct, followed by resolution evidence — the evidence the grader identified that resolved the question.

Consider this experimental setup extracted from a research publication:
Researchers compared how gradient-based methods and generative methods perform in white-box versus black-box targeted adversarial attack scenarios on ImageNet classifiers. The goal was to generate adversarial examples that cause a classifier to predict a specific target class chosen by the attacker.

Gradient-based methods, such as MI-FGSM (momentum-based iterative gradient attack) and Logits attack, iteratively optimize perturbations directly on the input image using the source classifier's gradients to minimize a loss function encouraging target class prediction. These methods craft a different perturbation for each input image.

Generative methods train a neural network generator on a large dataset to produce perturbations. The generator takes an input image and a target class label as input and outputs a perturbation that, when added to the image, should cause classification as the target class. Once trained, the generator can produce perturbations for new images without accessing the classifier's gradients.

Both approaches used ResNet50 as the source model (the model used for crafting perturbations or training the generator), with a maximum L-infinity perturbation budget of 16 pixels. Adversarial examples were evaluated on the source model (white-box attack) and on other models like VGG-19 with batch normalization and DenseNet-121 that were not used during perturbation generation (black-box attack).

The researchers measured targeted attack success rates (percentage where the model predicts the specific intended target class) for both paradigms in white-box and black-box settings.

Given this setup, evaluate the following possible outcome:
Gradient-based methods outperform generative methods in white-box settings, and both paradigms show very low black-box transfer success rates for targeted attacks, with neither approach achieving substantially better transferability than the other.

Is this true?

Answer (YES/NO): NO